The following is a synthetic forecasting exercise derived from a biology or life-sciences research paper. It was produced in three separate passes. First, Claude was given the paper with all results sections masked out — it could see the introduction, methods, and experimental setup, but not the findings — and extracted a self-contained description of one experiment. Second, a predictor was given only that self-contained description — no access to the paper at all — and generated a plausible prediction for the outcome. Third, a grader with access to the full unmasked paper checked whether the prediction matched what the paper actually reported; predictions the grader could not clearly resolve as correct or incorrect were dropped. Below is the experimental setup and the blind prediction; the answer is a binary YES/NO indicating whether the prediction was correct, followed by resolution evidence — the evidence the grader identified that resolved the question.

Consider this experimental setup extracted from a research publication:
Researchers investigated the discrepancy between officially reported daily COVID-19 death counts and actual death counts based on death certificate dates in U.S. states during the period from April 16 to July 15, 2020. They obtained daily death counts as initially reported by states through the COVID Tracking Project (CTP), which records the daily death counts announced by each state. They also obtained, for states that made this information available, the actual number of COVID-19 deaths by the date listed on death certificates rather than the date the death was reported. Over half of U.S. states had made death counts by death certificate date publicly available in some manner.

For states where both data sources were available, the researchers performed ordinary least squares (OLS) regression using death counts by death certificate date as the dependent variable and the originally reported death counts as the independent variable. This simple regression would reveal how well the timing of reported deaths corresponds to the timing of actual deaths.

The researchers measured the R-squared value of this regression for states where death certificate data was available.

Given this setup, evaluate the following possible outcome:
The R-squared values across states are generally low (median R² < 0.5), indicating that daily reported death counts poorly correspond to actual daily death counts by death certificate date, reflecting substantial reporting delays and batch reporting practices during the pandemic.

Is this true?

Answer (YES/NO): YES